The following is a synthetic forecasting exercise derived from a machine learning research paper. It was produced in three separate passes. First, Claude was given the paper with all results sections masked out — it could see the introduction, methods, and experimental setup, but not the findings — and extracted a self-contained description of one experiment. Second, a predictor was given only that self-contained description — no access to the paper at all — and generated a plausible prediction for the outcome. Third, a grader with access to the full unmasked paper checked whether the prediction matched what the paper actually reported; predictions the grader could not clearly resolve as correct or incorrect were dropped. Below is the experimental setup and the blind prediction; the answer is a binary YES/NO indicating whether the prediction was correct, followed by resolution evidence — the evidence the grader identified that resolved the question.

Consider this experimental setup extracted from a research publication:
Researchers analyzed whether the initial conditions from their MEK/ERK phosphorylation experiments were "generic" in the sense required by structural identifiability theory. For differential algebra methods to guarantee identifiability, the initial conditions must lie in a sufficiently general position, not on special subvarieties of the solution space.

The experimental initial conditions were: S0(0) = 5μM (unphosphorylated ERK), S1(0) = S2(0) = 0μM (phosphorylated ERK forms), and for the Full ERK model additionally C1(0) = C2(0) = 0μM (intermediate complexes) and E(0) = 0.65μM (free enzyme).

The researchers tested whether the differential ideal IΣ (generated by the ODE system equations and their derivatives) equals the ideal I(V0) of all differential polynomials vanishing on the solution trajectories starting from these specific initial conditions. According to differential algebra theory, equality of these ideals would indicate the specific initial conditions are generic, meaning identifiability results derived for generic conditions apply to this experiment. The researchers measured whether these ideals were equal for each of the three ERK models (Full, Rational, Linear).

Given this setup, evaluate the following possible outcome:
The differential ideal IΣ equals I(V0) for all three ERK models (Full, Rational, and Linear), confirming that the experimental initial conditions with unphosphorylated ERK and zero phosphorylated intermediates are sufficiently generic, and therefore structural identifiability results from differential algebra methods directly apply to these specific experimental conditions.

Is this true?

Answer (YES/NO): YES